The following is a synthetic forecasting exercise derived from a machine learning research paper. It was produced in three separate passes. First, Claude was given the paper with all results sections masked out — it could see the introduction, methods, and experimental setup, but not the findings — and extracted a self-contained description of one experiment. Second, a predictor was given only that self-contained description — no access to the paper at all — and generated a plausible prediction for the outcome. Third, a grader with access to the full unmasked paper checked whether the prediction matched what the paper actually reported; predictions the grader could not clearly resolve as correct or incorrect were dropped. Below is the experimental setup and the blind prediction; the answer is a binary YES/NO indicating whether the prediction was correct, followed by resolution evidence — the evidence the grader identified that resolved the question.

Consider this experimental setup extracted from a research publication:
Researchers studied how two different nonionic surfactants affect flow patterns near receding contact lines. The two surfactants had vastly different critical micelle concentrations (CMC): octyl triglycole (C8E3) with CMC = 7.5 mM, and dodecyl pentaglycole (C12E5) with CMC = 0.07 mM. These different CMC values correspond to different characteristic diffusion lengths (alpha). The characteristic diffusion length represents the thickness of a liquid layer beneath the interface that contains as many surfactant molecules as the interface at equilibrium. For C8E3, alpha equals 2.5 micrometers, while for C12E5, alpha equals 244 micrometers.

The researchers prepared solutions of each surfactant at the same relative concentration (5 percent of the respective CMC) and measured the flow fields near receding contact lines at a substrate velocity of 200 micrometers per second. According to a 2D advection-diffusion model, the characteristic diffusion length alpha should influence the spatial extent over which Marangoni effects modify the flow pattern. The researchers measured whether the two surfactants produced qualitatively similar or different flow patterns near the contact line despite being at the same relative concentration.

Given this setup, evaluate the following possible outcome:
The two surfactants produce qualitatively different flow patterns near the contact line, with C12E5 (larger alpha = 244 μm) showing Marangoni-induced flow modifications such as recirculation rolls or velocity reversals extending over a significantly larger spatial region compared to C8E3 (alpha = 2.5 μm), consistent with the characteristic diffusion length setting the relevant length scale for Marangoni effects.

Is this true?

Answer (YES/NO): NO